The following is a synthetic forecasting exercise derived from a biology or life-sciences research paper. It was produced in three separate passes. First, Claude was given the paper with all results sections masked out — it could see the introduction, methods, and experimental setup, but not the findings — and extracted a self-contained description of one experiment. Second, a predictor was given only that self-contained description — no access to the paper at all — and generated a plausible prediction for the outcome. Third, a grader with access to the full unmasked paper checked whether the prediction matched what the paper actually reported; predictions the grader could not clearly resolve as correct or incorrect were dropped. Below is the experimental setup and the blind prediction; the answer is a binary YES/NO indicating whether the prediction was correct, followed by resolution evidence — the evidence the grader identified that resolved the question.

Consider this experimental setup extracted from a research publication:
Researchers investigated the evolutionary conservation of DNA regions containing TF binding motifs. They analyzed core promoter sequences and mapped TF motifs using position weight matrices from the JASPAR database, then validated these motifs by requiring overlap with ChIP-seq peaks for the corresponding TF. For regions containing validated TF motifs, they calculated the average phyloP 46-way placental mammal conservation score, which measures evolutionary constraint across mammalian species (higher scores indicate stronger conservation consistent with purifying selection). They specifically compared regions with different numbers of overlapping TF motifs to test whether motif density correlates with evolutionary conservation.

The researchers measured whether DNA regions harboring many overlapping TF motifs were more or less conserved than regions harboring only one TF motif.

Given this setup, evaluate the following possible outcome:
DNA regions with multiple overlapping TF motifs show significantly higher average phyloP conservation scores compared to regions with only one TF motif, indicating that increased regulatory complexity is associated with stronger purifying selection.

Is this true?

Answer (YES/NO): YES